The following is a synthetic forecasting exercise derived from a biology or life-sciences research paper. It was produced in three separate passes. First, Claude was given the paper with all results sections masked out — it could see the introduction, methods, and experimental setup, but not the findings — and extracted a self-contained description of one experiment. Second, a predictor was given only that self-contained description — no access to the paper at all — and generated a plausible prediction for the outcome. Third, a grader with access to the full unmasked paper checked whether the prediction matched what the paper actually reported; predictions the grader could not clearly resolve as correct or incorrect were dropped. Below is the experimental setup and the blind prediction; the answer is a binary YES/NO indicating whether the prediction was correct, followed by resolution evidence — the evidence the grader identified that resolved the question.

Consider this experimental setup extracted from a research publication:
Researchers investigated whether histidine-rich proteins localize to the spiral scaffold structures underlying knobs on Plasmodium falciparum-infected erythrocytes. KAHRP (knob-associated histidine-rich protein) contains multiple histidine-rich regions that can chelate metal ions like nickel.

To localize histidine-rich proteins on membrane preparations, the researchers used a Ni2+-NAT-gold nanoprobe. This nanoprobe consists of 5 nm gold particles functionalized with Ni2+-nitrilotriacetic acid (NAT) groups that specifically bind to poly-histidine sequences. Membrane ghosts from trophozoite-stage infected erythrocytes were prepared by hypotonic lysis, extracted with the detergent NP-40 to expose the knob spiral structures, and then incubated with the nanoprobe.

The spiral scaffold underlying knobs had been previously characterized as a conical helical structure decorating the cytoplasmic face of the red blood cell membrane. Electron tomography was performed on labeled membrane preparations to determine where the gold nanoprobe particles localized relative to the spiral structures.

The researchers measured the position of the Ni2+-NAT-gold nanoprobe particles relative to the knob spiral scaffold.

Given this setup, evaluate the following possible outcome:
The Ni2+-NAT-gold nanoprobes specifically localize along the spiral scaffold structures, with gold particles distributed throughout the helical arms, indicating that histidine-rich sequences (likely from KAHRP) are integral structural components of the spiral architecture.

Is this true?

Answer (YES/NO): YES